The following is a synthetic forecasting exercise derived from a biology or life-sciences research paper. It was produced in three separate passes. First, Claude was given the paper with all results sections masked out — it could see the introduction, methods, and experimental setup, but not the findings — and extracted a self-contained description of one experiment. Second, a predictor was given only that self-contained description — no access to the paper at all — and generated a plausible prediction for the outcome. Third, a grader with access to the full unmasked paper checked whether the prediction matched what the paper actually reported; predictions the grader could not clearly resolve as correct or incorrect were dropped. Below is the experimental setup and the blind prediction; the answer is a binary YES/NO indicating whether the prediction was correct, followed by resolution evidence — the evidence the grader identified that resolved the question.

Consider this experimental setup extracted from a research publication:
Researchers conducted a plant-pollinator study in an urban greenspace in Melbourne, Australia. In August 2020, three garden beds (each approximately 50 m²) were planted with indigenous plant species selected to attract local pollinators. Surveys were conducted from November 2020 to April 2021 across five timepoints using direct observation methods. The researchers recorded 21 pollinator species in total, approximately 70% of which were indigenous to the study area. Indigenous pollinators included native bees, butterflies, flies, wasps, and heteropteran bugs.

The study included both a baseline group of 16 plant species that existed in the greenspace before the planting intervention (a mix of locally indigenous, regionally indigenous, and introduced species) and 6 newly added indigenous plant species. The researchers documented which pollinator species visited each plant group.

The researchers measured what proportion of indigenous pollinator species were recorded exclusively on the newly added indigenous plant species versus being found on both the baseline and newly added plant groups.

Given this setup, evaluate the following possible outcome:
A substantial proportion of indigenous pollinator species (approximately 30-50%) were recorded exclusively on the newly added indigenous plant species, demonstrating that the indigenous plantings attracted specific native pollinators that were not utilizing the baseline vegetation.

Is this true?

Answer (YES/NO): YES